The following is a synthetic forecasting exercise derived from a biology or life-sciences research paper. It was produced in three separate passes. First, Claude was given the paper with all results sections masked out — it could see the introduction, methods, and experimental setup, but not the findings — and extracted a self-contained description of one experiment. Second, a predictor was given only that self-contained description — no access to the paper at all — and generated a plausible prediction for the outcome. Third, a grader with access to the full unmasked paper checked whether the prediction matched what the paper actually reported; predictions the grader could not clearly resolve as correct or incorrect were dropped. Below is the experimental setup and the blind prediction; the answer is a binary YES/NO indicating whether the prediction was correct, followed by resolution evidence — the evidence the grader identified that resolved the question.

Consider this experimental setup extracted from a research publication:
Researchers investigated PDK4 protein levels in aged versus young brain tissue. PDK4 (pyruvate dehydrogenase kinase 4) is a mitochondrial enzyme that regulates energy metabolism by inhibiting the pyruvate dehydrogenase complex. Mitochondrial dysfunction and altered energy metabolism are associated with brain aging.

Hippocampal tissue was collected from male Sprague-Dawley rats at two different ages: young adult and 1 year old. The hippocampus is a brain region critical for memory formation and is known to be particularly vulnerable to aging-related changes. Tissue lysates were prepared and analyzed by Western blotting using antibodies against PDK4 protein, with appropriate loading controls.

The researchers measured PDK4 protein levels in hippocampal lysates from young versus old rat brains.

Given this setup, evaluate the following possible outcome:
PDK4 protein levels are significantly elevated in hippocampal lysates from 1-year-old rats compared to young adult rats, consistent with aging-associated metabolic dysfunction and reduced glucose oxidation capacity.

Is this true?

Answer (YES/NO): YES